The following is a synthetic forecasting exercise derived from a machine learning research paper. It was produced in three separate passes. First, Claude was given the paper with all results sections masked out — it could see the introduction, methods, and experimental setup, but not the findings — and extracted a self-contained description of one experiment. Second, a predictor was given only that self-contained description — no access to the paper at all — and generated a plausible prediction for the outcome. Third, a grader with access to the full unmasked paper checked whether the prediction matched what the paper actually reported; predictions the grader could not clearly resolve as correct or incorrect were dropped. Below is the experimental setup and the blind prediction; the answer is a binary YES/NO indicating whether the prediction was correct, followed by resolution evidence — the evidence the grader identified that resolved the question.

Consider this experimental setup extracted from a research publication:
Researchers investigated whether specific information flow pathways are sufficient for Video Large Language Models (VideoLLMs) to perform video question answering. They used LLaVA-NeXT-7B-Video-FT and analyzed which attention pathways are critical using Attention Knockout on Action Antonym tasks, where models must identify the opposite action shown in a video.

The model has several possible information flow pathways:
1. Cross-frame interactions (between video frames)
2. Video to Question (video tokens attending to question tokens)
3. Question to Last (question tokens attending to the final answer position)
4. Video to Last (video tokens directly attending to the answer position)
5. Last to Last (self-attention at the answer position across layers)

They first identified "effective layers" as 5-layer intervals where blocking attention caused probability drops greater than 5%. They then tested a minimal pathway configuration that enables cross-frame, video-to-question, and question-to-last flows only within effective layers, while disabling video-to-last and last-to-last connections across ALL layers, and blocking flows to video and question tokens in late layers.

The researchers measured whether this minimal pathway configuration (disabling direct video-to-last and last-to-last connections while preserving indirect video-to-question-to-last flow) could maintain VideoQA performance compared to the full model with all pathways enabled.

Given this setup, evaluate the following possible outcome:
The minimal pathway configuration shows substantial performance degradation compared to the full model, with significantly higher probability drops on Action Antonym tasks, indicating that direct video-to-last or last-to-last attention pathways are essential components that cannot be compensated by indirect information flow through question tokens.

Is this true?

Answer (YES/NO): NO